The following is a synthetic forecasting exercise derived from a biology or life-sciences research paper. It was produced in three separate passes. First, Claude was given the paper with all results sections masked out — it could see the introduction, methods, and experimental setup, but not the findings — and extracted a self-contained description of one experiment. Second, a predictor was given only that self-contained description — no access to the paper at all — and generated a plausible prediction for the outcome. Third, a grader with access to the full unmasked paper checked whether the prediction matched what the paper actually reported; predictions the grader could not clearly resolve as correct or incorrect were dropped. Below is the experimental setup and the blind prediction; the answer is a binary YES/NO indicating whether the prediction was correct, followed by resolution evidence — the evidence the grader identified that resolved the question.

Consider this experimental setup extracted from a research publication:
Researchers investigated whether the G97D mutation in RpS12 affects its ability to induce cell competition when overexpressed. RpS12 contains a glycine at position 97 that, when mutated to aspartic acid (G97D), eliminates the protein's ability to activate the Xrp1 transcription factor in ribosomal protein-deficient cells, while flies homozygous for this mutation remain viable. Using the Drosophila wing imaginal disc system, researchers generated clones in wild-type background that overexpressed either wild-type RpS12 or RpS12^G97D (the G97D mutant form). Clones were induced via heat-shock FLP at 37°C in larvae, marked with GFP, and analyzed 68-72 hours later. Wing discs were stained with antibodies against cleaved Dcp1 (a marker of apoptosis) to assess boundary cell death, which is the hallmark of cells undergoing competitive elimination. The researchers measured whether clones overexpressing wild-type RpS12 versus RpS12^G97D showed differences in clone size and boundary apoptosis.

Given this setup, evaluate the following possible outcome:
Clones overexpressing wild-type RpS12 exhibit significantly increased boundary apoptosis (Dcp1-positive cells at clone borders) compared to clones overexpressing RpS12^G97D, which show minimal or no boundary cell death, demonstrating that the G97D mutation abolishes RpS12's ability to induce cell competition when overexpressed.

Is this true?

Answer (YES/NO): YES